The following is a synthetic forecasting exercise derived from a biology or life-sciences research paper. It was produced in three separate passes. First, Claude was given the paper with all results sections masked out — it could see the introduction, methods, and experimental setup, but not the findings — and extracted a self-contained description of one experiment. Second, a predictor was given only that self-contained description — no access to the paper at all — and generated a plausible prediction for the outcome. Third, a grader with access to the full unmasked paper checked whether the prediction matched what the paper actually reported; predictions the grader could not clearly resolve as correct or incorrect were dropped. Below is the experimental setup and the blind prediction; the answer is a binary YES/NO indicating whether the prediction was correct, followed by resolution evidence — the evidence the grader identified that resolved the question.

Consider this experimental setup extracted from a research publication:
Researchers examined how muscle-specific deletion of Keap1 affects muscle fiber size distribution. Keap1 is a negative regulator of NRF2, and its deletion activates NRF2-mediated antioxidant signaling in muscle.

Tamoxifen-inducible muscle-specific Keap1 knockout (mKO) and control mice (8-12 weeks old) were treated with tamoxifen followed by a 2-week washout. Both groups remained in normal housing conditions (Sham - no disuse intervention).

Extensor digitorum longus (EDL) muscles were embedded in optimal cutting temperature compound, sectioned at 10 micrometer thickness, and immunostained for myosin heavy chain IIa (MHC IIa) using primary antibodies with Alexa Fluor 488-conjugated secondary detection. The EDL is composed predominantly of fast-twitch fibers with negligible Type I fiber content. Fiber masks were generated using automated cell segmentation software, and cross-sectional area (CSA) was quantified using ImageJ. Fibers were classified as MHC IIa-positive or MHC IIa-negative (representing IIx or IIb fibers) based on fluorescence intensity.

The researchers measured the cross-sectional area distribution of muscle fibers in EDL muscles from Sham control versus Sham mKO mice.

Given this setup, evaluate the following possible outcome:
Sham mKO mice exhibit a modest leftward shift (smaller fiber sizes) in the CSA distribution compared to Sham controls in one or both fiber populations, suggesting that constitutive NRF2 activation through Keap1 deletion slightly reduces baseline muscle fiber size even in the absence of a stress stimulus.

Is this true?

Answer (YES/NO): NO